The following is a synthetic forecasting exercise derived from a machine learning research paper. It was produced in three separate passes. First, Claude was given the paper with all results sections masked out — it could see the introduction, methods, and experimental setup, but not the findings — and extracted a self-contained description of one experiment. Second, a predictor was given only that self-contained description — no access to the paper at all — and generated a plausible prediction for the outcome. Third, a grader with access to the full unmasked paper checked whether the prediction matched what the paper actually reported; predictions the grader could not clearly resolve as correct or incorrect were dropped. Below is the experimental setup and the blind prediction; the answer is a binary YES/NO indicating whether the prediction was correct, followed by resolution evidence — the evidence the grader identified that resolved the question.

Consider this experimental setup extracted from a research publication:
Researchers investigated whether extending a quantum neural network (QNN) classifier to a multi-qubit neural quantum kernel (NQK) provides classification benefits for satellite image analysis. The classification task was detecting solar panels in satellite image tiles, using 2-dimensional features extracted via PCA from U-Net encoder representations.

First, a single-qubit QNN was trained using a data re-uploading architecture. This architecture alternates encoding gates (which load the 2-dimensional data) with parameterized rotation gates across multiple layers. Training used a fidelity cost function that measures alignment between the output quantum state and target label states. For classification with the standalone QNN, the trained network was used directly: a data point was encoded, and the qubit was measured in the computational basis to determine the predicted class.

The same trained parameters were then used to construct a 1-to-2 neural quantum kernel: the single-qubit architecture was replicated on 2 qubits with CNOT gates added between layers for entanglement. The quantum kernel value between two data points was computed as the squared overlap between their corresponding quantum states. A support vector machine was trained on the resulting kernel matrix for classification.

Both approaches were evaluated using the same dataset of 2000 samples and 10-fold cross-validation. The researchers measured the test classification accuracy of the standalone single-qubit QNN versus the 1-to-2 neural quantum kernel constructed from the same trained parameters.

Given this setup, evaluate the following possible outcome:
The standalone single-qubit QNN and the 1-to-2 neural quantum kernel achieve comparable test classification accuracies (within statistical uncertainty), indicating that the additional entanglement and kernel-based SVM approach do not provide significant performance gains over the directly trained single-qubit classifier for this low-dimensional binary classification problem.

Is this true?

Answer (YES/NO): YES